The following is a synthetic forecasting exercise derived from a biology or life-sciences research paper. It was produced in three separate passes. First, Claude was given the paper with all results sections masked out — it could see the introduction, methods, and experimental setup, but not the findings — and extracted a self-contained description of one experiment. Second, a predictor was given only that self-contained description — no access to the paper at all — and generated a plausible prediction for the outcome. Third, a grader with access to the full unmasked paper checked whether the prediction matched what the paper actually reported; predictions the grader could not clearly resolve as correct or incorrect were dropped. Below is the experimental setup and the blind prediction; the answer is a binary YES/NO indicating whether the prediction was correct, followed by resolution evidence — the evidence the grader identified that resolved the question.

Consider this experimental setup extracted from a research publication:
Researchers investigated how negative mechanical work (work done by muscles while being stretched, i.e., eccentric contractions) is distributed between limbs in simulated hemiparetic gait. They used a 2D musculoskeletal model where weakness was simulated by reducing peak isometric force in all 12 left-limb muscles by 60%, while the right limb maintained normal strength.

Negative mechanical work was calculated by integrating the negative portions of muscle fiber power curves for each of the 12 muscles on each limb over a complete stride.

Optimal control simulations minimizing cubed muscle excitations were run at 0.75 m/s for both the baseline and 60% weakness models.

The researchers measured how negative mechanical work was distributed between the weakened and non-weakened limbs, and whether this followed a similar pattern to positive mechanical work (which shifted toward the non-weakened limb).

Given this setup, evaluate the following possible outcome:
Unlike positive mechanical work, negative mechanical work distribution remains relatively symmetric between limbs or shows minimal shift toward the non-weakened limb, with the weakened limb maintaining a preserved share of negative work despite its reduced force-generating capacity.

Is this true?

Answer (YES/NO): NO